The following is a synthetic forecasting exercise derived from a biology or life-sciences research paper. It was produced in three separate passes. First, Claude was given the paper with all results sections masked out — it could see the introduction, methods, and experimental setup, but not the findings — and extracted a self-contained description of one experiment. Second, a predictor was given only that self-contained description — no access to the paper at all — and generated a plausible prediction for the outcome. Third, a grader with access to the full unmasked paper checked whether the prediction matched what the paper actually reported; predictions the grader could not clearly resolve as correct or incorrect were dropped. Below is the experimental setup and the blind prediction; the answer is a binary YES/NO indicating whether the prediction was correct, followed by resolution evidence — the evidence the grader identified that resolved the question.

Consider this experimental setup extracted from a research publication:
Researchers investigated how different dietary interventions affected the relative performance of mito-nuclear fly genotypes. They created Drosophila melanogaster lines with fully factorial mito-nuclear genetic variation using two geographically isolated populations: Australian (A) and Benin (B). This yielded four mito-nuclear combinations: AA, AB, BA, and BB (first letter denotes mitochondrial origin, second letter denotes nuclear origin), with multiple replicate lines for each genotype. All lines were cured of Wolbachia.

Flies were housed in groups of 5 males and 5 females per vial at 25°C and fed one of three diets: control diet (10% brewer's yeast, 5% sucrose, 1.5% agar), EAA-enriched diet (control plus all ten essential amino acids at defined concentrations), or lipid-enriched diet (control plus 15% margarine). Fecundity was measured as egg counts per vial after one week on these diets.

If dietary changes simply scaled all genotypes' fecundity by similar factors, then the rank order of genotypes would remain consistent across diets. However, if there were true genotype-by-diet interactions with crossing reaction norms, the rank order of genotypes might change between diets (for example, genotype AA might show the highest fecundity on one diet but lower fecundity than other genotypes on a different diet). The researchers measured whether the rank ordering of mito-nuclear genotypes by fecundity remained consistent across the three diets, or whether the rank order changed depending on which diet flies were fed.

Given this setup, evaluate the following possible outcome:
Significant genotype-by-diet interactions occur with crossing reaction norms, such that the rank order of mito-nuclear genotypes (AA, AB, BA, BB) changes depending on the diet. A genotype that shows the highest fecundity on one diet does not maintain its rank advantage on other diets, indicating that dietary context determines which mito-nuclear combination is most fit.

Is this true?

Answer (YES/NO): YES